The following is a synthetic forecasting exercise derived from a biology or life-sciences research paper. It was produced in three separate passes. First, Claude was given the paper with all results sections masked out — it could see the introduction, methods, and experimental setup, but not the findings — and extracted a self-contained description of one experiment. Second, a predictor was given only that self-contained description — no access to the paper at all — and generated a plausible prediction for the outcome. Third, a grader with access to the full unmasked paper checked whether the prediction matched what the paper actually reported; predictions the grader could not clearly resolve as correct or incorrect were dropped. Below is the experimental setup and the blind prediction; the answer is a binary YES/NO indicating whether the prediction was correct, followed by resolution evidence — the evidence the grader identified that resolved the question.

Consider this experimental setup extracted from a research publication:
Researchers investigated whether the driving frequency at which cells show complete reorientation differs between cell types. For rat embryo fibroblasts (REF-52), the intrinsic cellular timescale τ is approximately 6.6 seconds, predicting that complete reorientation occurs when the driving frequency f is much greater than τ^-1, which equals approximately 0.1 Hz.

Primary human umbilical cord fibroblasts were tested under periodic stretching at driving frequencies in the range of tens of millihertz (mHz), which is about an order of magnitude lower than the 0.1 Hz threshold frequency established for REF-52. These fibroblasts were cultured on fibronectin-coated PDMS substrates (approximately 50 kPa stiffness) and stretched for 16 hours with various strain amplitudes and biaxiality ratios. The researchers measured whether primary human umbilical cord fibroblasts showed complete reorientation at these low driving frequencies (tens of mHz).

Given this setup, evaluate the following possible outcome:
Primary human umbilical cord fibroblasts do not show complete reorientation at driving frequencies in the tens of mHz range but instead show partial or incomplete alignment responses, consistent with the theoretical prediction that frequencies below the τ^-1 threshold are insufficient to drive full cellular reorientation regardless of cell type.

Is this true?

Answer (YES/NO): NO